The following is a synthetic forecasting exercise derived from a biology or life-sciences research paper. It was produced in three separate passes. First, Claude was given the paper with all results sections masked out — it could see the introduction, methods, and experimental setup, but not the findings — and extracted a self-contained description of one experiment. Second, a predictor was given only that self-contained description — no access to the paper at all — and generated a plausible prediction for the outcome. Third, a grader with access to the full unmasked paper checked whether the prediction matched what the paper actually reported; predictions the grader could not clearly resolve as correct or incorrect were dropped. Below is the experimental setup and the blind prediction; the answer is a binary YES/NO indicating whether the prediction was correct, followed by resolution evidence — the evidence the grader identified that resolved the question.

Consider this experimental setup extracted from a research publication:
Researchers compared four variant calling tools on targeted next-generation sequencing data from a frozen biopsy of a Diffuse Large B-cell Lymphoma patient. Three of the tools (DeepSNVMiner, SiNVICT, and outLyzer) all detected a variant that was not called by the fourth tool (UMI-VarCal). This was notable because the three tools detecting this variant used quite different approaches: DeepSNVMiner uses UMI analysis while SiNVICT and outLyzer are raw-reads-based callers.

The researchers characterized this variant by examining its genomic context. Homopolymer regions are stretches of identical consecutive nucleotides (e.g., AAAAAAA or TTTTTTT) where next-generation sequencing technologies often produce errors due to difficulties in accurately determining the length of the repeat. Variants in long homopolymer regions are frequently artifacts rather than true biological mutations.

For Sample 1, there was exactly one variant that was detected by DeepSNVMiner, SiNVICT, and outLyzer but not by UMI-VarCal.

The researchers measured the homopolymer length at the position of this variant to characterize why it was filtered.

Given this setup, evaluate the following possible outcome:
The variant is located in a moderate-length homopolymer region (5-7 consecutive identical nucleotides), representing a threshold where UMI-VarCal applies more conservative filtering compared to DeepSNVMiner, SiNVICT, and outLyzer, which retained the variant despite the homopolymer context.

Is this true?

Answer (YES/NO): NO